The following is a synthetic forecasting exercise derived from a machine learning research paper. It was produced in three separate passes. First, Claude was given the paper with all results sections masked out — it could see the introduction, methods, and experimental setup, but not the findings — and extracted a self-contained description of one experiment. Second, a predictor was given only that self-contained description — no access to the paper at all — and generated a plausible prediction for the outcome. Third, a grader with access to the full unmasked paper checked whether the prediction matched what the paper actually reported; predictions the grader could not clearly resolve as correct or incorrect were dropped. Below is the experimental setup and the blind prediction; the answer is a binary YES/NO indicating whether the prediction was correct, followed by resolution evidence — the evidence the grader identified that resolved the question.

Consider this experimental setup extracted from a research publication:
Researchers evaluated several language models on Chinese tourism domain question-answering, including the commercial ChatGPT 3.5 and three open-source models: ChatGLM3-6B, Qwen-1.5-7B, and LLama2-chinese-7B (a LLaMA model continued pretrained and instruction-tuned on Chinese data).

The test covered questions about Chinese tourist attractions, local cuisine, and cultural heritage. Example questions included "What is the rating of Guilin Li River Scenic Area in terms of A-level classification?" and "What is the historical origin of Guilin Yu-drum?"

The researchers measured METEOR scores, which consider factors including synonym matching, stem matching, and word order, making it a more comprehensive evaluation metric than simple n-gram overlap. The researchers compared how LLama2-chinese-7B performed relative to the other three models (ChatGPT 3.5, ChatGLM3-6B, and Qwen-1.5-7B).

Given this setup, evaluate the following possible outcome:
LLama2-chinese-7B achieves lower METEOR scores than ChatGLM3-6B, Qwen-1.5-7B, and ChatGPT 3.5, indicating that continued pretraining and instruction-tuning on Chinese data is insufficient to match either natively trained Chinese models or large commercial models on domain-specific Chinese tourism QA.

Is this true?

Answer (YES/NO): YES